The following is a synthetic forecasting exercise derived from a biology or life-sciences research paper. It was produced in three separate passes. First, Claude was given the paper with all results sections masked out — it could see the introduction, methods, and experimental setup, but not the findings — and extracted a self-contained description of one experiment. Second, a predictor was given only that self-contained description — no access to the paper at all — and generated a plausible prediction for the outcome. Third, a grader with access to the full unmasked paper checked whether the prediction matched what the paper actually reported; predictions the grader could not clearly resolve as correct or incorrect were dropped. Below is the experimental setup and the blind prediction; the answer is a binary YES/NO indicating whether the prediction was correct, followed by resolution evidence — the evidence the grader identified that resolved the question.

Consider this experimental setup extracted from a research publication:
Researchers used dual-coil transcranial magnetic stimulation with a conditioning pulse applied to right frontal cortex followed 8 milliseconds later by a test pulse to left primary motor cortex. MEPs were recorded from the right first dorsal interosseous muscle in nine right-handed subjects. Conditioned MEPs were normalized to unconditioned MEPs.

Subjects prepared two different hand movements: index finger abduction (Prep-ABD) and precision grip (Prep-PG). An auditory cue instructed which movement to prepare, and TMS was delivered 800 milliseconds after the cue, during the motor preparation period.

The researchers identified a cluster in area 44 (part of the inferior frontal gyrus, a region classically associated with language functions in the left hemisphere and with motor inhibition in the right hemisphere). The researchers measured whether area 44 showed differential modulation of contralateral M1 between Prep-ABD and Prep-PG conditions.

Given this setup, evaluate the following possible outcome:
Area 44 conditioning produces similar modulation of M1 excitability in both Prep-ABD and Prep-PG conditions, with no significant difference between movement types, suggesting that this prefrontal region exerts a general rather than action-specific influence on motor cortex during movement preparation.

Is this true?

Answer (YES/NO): YES